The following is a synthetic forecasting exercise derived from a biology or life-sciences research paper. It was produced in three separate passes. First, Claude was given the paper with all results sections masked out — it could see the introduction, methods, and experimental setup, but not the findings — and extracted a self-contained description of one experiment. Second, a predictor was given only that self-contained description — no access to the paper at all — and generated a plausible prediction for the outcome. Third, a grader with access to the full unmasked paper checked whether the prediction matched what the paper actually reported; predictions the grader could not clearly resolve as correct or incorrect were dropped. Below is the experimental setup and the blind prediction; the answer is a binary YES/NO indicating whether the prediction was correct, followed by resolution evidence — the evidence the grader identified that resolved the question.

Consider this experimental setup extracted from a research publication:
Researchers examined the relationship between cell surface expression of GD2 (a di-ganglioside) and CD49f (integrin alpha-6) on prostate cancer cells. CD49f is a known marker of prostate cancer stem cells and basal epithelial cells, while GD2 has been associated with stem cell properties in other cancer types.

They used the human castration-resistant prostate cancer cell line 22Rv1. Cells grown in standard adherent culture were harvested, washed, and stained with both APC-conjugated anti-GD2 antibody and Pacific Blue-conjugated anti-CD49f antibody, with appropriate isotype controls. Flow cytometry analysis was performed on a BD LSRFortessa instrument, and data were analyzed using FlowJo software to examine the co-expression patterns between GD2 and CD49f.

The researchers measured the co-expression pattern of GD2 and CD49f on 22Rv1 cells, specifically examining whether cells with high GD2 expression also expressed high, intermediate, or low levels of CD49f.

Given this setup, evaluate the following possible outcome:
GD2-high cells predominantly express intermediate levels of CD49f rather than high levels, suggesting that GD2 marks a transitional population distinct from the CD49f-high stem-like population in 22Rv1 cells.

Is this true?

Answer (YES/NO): NO